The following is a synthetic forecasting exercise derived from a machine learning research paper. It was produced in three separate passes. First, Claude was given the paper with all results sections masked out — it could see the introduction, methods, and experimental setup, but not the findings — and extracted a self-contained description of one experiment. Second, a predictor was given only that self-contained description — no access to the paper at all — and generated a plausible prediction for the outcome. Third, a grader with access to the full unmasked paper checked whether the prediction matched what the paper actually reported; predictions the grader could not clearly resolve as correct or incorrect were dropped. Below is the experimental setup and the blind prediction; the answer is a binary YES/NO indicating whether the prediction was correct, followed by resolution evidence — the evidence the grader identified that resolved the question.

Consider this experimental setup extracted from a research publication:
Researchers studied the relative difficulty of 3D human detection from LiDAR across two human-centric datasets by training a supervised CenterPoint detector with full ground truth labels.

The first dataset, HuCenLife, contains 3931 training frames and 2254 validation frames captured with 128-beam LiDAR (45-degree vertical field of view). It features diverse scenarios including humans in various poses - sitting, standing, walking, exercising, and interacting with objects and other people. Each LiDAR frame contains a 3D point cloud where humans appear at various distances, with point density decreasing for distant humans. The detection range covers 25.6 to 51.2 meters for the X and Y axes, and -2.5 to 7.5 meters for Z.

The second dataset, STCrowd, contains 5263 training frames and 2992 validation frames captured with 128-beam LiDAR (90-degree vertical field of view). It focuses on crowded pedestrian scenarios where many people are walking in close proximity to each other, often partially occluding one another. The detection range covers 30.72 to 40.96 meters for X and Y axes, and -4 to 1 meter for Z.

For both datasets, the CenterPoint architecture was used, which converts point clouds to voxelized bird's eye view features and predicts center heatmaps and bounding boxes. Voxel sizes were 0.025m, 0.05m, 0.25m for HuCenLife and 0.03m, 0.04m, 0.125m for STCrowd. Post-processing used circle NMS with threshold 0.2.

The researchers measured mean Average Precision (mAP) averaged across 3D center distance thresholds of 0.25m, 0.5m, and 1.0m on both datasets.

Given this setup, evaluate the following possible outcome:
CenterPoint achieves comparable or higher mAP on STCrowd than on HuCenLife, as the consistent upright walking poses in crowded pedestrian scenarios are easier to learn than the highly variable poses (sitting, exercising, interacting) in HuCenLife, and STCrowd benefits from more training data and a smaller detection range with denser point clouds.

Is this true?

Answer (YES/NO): YES